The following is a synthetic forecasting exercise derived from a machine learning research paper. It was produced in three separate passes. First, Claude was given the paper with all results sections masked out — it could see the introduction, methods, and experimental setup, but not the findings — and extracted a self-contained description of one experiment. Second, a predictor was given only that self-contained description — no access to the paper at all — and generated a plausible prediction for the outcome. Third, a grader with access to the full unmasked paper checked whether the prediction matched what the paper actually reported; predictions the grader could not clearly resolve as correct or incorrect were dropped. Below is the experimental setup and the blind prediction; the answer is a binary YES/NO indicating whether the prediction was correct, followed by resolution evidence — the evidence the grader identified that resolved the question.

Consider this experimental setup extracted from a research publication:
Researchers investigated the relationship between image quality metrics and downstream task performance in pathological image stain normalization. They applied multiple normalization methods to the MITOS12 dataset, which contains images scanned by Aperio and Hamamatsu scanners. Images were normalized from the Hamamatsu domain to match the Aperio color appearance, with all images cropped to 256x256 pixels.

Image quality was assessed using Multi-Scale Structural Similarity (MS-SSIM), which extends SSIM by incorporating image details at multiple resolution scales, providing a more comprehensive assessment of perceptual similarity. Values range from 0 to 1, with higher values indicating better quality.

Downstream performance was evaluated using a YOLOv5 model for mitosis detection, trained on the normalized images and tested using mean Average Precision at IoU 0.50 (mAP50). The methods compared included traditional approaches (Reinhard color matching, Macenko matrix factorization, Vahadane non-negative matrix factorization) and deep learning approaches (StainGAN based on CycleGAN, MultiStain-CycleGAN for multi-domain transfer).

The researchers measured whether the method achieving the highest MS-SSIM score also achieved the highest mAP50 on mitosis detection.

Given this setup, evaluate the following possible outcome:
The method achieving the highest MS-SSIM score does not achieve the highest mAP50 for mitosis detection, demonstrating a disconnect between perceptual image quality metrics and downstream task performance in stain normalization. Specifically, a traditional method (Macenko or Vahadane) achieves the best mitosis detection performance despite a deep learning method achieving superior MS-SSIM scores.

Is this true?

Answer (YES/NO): NO